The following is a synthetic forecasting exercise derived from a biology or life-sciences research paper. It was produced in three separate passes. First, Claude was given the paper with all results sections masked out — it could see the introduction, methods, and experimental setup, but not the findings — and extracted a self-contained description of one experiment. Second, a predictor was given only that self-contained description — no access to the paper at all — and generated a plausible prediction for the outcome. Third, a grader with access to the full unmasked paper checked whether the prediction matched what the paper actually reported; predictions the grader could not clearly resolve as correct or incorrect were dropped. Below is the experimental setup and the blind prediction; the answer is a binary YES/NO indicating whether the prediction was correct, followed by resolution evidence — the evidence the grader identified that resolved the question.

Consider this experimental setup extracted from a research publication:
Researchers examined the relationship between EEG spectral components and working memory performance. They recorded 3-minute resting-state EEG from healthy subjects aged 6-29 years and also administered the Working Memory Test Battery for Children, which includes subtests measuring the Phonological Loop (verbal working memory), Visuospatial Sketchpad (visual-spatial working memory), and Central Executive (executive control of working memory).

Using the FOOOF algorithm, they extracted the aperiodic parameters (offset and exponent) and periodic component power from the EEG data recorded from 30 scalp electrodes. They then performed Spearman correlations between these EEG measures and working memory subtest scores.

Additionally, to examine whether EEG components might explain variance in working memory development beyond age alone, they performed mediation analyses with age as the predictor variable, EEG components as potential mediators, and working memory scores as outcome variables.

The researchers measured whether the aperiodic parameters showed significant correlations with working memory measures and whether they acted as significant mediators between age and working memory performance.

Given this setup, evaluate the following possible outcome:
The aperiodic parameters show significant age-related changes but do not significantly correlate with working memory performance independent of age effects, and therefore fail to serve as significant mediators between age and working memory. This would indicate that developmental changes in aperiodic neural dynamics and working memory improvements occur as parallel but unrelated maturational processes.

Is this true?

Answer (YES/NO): NO